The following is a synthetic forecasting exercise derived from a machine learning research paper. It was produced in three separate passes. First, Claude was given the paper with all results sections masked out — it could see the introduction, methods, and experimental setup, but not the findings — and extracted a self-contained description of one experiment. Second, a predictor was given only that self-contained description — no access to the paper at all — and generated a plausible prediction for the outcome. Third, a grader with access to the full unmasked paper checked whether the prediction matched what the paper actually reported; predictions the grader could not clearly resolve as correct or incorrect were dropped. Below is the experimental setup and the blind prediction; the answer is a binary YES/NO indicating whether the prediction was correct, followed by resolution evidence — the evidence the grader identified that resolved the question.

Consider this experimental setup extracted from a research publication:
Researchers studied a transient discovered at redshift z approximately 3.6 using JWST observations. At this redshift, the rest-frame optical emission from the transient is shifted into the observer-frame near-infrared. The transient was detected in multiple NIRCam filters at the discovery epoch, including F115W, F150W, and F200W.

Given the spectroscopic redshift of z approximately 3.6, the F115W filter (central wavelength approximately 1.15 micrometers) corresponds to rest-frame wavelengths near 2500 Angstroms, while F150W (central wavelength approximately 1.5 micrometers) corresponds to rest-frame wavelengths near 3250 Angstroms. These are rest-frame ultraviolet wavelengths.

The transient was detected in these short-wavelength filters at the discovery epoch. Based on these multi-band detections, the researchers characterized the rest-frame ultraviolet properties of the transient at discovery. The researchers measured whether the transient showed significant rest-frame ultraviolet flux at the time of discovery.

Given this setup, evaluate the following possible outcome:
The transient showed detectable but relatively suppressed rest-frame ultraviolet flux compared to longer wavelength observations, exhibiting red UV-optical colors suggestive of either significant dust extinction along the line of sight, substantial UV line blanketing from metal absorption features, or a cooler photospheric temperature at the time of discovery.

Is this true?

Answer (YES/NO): NO